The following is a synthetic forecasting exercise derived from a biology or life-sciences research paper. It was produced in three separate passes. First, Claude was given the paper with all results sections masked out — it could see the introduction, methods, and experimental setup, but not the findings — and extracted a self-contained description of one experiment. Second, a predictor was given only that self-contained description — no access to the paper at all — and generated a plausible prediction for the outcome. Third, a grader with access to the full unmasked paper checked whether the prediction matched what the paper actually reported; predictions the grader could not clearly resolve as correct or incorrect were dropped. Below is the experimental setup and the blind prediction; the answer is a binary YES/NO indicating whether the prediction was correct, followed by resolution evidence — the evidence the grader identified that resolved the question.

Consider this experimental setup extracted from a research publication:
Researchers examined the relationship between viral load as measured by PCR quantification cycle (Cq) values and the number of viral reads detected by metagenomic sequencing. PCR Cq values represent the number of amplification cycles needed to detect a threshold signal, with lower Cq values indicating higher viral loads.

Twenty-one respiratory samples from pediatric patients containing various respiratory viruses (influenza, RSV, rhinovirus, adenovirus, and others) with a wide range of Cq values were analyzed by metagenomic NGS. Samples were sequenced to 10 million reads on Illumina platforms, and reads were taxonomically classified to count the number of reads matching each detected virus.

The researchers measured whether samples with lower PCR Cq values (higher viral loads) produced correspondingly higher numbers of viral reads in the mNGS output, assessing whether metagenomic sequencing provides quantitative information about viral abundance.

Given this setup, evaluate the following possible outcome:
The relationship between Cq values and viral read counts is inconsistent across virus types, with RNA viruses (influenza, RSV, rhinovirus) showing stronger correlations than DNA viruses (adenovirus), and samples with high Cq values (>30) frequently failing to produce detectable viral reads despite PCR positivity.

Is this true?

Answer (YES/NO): NO